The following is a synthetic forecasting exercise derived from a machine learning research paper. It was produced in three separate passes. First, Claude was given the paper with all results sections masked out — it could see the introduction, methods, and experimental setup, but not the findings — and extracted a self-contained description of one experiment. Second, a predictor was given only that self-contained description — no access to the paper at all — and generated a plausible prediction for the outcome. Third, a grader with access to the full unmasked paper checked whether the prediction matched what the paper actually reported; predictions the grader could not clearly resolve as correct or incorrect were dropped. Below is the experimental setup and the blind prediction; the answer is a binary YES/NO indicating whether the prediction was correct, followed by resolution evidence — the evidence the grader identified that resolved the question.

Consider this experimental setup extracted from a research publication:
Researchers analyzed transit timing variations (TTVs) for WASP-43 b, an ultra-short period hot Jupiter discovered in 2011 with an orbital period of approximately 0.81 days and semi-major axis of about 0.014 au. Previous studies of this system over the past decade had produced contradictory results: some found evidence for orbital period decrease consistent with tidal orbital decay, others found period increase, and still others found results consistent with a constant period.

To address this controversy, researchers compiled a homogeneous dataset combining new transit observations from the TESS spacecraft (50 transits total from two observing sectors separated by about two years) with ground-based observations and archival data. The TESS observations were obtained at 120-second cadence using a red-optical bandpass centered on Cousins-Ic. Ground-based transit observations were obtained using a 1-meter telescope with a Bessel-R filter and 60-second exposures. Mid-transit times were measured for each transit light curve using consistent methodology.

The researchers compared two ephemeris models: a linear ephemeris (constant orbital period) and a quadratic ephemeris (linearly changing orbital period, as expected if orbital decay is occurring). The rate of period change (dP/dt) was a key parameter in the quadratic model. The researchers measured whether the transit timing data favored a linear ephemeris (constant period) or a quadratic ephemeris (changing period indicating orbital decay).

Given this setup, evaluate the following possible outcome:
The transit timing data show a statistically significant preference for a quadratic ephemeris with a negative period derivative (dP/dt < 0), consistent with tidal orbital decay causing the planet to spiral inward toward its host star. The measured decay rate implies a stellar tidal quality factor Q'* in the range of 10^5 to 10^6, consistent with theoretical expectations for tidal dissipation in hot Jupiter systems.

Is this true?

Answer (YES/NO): NO